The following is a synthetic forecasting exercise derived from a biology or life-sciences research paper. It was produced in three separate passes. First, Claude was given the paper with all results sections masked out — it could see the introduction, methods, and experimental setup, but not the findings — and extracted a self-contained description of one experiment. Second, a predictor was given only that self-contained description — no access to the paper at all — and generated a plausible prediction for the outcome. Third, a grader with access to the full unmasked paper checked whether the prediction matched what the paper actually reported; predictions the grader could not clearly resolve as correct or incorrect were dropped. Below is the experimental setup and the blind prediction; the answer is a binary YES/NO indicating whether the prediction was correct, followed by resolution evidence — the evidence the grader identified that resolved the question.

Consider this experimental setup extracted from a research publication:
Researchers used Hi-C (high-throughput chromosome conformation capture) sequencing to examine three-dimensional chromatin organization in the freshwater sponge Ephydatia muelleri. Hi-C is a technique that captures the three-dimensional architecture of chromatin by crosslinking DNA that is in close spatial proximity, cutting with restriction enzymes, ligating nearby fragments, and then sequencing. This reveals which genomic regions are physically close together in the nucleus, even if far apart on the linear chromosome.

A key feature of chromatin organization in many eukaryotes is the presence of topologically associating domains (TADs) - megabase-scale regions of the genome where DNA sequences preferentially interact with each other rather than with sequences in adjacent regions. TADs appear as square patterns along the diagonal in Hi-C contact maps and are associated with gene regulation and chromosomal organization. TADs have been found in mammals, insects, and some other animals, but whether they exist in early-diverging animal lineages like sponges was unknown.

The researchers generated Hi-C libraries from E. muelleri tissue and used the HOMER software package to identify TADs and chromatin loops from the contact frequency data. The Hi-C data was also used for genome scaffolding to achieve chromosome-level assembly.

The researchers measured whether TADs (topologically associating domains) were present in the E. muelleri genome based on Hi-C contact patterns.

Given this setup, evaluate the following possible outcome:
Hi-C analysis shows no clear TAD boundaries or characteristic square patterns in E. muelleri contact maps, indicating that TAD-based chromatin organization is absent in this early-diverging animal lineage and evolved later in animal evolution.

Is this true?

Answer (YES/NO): NO